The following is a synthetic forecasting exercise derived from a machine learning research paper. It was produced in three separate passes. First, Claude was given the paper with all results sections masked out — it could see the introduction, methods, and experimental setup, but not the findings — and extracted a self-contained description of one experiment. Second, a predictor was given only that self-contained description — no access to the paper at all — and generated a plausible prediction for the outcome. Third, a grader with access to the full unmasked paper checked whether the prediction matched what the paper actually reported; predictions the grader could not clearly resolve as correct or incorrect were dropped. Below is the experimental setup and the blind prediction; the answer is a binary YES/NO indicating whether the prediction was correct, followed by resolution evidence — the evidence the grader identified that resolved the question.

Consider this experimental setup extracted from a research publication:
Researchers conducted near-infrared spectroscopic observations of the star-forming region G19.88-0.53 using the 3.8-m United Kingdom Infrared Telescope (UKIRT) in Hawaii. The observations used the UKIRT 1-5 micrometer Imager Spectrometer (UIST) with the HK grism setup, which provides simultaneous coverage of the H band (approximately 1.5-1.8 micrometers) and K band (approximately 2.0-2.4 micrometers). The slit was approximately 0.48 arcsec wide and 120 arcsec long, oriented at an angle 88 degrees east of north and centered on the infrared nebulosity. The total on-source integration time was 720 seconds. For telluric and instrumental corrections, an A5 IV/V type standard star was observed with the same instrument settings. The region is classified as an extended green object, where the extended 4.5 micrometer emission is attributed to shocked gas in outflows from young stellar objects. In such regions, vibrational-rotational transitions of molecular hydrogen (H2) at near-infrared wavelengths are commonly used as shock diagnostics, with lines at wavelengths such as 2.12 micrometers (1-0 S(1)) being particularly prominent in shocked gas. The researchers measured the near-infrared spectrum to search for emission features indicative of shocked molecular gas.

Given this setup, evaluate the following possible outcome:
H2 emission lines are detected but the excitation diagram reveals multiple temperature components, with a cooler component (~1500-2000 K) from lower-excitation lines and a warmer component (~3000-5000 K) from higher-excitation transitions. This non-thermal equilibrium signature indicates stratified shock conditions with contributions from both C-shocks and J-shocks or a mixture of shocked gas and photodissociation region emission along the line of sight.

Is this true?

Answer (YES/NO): NO